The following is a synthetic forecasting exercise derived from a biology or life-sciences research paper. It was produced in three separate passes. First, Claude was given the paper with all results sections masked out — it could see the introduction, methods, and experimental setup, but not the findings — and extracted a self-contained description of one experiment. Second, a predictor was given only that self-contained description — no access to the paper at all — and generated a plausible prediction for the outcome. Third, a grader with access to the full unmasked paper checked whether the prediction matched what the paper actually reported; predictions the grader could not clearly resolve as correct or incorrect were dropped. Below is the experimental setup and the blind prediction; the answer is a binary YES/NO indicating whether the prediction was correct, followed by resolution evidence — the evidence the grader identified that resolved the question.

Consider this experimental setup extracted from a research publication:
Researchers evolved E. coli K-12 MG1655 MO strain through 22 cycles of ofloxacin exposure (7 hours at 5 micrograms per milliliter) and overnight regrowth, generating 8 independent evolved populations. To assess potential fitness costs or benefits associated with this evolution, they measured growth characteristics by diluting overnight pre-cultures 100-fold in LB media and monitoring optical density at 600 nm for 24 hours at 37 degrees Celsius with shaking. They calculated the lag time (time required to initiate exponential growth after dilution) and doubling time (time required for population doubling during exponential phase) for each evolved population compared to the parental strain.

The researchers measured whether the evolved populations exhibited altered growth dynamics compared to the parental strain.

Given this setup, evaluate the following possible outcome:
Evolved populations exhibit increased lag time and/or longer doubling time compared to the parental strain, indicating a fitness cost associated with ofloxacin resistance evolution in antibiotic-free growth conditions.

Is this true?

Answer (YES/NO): YES